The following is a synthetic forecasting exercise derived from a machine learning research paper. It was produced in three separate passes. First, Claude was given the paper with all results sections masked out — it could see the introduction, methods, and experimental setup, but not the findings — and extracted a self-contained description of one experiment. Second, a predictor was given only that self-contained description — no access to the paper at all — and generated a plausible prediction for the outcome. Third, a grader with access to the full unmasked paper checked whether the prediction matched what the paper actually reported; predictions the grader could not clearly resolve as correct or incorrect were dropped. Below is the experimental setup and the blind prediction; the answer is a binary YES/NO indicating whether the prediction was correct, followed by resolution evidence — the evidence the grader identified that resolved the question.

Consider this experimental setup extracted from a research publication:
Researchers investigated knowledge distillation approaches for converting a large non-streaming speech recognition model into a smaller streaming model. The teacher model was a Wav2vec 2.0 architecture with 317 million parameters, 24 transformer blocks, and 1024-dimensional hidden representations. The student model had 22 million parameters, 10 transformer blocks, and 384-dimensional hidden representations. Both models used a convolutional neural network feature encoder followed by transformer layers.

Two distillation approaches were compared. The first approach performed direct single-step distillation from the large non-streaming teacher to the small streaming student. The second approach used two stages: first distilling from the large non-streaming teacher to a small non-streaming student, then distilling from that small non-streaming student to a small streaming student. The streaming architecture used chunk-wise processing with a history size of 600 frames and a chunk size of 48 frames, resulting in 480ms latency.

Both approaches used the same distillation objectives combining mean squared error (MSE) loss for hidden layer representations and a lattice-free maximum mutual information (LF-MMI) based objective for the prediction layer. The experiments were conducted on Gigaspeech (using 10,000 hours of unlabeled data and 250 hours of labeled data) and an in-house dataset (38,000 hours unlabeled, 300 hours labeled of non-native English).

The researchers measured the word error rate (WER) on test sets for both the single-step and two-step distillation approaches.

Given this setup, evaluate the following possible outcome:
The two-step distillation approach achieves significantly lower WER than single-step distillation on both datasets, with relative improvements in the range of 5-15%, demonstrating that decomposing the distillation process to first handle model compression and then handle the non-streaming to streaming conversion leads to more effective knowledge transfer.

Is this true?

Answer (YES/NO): NO